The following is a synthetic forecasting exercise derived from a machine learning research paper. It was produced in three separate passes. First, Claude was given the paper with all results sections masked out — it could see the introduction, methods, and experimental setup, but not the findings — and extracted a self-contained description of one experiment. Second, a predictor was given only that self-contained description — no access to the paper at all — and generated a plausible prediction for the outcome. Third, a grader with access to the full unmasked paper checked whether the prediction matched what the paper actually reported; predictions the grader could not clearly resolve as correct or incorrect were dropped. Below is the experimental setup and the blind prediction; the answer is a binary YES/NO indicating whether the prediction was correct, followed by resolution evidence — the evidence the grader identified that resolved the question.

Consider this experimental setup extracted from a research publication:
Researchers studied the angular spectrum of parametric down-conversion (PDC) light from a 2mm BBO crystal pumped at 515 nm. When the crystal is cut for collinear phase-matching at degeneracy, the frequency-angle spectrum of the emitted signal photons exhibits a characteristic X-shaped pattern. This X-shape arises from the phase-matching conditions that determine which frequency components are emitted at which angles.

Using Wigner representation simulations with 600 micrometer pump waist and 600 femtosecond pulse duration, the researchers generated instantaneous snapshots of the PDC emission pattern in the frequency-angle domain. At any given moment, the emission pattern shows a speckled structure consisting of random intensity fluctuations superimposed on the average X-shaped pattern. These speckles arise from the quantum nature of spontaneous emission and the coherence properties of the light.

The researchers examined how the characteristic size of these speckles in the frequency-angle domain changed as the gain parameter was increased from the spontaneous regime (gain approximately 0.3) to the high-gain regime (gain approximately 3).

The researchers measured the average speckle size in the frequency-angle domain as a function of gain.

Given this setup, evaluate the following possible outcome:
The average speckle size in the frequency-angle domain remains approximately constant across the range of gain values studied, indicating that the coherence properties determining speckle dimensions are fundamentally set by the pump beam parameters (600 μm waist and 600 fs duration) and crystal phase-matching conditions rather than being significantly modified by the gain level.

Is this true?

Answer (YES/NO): NO